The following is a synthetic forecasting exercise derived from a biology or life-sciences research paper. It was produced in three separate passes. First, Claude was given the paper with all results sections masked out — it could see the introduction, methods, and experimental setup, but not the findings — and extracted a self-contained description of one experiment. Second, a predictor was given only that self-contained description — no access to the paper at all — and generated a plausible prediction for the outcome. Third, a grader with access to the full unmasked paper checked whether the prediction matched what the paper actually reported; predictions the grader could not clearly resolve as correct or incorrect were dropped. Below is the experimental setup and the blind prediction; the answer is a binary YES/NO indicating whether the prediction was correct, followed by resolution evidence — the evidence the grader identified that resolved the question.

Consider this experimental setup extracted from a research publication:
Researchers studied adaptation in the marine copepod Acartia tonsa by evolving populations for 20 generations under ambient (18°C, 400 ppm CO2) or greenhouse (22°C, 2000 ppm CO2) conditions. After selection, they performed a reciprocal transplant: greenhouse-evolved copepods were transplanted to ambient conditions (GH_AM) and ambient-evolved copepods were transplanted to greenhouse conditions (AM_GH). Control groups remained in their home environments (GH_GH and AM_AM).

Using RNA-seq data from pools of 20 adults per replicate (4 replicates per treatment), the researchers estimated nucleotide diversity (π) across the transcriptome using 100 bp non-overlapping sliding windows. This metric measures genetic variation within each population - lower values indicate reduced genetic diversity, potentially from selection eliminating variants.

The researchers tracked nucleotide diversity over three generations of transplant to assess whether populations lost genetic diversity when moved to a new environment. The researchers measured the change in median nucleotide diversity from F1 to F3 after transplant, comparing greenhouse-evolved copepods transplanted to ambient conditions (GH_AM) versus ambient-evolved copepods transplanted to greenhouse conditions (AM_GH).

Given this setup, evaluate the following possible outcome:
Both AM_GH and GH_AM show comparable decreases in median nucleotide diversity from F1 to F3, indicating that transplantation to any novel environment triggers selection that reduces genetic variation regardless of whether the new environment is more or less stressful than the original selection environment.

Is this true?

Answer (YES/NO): NO